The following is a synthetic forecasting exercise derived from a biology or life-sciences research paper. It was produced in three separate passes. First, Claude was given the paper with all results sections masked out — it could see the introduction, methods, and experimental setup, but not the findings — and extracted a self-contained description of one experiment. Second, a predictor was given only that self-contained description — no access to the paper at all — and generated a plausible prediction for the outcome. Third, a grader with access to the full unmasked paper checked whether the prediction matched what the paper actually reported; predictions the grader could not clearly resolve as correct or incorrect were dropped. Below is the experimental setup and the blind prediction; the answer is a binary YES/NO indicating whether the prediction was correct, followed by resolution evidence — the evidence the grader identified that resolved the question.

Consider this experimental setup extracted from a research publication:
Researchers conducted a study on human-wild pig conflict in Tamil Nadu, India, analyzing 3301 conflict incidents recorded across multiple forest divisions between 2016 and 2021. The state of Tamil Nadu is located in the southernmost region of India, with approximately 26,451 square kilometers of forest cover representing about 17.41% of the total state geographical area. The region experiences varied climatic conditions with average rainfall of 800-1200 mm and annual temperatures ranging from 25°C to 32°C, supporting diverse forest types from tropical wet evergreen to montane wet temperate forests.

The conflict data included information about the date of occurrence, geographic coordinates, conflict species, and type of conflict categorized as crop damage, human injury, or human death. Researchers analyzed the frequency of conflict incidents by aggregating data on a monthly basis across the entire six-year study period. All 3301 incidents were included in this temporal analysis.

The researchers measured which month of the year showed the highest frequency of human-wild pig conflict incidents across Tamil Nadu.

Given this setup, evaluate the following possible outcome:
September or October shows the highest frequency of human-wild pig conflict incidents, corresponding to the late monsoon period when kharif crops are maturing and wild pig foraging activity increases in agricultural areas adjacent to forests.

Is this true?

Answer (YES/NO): NO